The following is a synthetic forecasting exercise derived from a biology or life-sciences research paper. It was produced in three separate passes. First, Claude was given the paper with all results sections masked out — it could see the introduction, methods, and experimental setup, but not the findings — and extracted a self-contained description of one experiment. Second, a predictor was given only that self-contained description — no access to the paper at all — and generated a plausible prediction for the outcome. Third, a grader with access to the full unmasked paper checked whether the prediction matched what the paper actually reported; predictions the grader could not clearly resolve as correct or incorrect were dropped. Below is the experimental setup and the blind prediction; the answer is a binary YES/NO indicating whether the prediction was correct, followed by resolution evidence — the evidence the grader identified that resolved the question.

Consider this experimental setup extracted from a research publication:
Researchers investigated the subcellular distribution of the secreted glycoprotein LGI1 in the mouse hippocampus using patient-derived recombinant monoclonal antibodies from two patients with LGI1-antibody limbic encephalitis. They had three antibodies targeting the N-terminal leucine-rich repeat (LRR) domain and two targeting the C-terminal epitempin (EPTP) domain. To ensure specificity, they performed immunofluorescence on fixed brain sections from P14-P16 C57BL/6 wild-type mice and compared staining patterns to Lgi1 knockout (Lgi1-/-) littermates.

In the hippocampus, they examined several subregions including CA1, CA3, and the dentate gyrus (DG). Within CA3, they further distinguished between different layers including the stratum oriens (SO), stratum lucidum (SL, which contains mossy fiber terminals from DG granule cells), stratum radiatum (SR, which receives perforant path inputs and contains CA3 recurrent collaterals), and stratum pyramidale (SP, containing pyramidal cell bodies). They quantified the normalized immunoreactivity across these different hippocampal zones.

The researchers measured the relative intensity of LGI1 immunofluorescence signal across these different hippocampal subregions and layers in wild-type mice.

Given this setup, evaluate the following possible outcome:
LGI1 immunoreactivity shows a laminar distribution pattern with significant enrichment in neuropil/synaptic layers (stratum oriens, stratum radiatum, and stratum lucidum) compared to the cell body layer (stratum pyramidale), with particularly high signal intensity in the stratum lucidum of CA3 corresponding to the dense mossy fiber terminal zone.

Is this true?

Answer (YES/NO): NO